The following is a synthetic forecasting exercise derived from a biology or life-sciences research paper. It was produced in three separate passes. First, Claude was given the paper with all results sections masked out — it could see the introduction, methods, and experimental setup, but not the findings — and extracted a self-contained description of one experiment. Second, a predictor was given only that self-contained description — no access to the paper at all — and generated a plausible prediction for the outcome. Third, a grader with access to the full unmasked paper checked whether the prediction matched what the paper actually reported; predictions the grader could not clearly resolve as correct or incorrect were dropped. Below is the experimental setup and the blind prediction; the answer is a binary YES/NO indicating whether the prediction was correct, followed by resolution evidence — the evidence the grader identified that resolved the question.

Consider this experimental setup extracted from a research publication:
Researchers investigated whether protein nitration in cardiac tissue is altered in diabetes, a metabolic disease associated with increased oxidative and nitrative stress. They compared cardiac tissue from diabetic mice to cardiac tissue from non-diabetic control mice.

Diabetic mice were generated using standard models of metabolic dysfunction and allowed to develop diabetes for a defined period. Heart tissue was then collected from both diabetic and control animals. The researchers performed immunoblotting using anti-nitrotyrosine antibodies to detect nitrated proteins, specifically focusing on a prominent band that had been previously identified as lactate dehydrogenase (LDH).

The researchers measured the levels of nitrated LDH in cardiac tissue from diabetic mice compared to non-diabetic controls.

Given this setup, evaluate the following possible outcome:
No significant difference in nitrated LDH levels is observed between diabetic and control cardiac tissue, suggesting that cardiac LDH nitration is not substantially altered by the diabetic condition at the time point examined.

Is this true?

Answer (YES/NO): NO